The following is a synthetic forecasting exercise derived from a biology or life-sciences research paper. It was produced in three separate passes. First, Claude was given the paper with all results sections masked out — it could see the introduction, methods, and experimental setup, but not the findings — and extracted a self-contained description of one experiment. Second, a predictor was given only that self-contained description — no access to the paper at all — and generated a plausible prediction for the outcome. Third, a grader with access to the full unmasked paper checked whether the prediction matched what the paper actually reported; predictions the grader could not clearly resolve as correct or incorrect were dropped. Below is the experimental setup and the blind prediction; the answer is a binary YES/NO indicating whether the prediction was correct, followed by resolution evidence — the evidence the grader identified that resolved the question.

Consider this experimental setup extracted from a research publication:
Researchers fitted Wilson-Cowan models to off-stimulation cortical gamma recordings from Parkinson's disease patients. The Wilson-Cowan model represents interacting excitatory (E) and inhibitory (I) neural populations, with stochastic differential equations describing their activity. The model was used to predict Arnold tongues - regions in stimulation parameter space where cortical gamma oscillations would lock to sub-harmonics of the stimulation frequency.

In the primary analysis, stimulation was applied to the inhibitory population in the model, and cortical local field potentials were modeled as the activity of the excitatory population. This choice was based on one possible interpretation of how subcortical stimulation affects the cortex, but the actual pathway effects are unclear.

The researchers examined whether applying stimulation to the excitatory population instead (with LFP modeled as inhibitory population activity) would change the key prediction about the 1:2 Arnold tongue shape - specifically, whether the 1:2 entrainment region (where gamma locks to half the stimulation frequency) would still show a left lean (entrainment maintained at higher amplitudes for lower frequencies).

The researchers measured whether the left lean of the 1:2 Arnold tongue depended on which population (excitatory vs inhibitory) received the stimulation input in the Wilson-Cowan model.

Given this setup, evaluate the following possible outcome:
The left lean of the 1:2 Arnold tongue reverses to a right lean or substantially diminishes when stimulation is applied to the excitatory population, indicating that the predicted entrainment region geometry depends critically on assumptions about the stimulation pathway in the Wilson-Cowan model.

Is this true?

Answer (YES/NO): NO